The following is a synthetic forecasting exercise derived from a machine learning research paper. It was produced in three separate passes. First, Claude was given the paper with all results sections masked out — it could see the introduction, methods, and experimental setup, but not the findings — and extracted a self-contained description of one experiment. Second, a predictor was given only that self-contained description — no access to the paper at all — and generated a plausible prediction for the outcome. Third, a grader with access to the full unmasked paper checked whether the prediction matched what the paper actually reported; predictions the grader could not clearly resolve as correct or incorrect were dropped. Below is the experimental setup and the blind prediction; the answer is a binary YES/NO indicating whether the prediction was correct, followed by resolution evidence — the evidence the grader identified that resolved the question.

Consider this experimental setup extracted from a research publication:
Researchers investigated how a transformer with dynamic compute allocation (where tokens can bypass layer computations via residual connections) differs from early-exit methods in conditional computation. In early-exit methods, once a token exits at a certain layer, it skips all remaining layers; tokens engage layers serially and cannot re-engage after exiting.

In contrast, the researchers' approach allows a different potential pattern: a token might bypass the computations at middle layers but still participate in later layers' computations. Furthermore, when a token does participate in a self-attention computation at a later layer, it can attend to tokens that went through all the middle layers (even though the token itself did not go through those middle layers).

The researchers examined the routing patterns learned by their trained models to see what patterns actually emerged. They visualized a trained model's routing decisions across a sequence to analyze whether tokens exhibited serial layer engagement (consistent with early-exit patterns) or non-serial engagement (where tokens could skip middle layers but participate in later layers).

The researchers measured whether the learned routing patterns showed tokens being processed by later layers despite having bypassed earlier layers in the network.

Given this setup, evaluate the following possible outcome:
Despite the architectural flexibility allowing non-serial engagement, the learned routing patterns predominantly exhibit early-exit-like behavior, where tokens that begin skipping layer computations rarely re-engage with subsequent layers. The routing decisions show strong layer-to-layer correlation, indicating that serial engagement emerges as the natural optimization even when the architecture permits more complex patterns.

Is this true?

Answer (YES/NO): NO